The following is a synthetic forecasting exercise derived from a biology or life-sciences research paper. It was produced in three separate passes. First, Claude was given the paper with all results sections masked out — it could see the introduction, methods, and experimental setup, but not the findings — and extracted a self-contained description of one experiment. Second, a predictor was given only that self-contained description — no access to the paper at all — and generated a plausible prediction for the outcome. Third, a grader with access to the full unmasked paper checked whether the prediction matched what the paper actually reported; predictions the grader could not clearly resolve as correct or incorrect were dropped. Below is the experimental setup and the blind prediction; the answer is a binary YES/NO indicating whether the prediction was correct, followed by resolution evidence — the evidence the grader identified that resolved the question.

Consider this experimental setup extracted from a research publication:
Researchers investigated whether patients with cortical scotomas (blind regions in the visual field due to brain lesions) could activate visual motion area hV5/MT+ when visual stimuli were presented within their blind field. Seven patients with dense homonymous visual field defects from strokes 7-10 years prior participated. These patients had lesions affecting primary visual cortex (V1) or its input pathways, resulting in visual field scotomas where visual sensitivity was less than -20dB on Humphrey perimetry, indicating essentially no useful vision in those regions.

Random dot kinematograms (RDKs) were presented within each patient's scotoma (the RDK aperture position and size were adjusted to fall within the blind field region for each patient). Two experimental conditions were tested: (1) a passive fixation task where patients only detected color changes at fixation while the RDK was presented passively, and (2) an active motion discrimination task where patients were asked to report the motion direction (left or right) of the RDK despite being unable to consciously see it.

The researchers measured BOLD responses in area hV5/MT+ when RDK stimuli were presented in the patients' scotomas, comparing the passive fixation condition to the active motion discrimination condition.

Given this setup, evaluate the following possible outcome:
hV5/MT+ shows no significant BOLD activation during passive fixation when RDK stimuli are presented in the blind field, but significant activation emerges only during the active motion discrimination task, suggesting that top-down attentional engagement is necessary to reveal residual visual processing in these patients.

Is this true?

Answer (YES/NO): YES